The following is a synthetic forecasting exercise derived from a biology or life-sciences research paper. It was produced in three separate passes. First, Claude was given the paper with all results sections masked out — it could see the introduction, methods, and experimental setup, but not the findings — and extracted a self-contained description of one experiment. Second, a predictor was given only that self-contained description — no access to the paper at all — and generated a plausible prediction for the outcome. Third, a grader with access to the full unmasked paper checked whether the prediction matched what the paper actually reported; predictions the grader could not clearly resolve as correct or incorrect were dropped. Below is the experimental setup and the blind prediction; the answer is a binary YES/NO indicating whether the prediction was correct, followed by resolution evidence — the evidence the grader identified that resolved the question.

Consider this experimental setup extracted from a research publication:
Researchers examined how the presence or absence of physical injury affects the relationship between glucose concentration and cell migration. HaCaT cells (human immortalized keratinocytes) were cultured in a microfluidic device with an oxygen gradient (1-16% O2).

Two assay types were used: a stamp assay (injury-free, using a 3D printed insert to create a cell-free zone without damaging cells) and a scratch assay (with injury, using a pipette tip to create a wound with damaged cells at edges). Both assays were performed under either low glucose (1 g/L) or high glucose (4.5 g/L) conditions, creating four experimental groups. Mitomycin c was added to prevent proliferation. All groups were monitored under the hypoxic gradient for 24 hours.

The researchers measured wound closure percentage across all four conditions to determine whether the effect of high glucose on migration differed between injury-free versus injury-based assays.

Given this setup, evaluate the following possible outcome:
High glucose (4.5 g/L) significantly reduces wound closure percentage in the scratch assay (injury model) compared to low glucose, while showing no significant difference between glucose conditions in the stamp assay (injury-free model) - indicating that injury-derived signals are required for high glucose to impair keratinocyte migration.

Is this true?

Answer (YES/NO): NO